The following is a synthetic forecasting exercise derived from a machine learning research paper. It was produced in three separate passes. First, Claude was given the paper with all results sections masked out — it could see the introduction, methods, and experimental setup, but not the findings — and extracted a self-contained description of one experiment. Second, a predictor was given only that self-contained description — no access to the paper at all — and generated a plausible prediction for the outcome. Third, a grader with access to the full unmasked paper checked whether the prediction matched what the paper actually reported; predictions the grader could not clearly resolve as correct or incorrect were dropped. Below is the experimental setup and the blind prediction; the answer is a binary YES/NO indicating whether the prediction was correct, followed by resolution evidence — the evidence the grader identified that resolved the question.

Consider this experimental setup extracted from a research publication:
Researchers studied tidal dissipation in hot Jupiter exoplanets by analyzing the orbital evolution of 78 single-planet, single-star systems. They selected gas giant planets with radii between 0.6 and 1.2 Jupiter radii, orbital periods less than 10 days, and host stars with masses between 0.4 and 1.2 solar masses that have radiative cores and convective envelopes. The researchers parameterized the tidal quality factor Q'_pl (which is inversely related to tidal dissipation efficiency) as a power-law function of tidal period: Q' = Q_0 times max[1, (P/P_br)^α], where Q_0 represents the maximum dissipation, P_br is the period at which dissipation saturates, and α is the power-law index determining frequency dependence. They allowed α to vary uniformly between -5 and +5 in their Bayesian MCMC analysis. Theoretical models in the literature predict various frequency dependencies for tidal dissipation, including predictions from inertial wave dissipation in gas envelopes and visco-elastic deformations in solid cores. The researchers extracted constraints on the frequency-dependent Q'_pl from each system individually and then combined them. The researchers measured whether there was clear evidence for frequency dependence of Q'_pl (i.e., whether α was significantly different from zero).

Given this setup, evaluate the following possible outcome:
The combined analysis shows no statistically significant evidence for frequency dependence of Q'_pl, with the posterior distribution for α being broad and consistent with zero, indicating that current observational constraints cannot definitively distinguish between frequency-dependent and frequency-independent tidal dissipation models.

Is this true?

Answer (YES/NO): YES